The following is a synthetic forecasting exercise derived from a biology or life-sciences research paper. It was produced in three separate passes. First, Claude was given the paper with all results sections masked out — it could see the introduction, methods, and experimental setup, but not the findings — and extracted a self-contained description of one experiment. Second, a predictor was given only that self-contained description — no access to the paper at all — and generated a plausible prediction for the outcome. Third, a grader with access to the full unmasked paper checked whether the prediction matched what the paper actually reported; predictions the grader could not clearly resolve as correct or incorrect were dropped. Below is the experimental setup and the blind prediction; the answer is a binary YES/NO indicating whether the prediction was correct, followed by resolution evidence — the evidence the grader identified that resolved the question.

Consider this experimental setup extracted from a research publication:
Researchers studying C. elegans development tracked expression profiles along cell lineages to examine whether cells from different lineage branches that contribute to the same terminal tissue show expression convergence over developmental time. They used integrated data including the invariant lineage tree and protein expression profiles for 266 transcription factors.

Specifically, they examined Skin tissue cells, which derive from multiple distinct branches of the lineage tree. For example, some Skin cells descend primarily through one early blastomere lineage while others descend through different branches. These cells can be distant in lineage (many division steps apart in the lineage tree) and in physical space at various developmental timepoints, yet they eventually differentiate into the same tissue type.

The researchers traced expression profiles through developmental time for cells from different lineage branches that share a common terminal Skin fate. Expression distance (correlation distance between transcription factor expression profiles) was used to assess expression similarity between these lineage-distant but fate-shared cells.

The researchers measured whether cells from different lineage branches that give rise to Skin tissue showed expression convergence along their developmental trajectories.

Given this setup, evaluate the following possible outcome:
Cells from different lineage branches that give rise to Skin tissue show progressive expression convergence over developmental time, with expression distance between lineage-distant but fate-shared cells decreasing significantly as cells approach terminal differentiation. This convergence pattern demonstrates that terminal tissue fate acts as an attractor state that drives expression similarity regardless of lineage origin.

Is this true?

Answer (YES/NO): NO